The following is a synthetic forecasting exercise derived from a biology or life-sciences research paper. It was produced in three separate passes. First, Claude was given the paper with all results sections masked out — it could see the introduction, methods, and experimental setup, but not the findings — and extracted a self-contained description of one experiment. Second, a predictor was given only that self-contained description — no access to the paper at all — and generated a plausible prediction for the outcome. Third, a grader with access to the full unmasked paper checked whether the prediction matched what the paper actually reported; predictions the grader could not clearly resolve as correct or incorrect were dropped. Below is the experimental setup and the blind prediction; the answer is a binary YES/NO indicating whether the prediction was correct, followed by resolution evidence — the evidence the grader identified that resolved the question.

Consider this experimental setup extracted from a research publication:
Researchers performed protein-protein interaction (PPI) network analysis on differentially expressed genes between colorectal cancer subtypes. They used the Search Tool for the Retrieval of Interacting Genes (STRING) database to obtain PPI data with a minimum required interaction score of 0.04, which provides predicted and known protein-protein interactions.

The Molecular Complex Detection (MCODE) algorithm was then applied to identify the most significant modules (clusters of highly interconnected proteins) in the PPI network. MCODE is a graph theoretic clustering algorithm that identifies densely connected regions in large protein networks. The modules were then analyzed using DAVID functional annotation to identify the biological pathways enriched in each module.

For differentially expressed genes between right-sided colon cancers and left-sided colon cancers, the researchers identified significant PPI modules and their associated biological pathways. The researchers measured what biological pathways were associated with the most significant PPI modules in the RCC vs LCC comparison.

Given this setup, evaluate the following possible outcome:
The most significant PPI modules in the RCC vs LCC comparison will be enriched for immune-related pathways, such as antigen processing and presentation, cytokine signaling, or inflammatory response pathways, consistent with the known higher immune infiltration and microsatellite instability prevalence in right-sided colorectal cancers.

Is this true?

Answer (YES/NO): NO